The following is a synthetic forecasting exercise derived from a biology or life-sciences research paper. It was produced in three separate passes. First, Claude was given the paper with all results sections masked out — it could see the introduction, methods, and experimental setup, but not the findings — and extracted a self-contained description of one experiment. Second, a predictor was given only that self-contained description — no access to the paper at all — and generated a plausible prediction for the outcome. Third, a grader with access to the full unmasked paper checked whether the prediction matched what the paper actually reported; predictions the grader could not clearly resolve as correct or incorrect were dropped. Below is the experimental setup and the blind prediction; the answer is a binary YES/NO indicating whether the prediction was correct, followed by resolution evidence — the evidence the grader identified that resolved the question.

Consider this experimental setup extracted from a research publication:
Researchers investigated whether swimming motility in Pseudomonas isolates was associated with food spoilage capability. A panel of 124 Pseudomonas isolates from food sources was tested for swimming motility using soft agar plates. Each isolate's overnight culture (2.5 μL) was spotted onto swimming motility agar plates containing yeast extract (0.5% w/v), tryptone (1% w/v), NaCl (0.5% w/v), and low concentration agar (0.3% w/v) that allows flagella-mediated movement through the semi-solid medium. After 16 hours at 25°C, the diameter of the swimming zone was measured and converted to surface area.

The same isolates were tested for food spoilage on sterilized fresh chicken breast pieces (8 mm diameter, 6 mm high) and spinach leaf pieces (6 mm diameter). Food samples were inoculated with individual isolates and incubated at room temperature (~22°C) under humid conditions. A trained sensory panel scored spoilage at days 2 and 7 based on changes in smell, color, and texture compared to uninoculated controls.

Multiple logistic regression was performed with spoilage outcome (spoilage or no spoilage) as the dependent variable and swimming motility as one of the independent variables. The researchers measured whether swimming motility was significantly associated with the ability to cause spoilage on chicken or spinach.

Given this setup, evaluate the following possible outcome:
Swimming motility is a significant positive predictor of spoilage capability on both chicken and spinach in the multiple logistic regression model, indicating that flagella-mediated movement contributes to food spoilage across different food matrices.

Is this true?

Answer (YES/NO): NO